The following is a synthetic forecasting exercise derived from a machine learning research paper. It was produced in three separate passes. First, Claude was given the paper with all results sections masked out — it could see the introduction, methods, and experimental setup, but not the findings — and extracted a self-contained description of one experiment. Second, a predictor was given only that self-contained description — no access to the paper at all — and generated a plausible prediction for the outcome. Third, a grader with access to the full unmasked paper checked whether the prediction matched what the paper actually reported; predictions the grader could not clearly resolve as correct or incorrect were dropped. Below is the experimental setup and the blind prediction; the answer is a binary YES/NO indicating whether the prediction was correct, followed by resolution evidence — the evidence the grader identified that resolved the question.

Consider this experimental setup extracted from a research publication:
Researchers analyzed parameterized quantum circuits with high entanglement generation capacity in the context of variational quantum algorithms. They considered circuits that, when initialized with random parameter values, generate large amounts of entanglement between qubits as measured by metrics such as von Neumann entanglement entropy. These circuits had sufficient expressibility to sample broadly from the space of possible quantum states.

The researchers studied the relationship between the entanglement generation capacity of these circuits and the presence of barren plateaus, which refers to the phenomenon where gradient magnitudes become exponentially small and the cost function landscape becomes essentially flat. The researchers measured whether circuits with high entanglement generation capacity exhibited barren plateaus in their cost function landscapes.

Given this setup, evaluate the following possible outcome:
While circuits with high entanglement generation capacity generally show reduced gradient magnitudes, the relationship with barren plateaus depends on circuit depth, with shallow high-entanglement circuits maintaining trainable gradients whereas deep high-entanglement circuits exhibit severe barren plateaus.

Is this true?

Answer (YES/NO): NO